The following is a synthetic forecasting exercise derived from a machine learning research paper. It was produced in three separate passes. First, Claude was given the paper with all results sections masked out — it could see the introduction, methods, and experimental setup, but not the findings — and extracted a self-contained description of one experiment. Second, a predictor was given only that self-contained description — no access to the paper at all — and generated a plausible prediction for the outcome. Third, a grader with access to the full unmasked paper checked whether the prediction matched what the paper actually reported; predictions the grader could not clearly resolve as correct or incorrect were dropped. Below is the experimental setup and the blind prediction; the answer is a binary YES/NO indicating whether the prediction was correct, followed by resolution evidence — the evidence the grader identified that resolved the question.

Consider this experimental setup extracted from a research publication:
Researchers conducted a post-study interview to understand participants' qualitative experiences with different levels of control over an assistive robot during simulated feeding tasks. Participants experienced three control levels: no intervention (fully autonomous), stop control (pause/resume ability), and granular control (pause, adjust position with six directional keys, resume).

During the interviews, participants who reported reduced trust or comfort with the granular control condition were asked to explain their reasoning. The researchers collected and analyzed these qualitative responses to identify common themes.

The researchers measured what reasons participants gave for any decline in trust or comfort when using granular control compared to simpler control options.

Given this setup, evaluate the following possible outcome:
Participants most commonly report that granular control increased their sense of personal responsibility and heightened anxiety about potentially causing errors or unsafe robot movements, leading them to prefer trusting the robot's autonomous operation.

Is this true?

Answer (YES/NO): NO